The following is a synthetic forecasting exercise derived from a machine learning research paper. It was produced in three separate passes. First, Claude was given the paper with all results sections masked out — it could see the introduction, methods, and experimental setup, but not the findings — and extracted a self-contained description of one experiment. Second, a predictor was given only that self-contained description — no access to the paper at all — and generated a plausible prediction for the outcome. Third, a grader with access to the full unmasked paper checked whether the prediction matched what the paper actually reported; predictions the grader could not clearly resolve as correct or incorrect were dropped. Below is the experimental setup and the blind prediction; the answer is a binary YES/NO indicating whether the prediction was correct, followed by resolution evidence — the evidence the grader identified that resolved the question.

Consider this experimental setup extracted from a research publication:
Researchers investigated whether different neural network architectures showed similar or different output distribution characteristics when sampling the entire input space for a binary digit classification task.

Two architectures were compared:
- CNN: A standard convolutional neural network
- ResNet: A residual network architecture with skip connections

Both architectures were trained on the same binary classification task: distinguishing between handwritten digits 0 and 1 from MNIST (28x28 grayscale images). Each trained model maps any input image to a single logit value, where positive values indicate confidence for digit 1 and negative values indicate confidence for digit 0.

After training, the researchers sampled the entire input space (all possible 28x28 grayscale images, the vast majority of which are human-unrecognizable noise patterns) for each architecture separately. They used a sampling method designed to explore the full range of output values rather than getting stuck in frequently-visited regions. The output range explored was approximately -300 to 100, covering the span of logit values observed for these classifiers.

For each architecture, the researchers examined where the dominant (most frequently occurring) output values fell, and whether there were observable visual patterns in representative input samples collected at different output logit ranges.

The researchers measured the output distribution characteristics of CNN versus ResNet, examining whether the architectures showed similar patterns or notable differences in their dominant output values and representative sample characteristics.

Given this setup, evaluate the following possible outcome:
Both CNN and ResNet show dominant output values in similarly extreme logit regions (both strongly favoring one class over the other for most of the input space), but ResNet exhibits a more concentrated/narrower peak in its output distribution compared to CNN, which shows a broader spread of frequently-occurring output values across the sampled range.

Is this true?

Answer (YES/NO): NO